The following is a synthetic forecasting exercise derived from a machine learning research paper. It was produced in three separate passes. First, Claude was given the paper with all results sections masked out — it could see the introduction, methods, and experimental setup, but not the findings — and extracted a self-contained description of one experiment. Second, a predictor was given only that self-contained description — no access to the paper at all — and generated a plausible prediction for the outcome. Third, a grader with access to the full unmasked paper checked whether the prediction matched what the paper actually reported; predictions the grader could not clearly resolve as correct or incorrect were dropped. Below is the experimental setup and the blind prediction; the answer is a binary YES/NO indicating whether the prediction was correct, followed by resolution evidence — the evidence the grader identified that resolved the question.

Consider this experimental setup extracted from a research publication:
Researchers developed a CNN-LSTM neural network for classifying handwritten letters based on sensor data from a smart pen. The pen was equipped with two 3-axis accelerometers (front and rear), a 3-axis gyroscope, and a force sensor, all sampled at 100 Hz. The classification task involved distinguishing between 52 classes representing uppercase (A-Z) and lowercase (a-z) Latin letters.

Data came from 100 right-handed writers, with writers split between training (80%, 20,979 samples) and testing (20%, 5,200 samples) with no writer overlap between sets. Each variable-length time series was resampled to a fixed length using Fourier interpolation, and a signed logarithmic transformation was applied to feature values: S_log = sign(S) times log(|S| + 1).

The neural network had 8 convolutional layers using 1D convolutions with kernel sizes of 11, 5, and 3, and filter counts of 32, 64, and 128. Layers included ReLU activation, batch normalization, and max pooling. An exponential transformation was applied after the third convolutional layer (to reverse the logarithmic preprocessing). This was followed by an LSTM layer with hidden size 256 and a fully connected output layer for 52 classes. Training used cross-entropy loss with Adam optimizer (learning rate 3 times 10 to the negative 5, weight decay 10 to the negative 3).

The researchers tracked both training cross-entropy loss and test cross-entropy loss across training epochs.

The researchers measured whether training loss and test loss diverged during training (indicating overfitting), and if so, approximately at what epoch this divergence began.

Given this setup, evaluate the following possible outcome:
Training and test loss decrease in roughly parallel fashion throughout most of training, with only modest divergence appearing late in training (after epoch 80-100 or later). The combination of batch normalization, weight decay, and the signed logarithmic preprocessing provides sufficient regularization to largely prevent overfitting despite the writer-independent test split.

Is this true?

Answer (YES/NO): NO